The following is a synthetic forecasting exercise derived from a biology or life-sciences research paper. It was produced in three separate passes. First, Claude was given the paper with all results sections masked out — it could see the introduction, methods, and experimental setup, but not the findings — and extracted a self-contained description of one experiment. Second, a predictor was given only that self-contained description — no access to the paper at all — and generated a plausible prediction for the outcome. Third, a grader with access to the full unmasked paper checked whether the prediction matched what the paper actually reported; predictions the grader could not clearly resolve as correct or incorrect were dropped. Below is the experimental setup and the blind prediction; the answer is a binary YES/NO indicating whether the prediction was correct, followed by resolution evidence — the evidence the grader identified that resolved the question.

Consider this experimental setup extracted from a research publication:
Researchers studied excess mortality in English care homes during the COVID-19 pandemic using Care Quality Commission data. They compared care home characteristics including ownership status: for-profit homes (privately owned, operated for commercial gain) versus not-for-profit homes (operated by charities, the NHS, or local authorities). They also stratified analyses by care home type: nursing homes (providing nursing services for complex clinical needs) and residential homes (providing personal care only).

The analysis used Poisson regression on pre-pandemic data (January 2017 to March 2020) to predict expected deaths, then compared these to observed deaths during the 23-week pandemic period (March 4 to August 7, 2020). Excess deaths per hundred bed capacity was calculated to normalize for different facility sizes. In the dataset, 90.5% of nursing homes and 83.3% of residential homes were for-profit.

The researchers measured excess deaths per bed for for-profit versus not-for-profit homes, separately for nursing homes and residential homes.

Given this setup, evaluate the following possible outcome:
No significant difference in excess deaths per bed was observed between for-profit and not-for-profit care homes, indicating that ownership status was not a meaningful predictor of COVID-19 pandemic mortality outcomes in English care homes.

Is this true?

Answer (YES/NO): NO